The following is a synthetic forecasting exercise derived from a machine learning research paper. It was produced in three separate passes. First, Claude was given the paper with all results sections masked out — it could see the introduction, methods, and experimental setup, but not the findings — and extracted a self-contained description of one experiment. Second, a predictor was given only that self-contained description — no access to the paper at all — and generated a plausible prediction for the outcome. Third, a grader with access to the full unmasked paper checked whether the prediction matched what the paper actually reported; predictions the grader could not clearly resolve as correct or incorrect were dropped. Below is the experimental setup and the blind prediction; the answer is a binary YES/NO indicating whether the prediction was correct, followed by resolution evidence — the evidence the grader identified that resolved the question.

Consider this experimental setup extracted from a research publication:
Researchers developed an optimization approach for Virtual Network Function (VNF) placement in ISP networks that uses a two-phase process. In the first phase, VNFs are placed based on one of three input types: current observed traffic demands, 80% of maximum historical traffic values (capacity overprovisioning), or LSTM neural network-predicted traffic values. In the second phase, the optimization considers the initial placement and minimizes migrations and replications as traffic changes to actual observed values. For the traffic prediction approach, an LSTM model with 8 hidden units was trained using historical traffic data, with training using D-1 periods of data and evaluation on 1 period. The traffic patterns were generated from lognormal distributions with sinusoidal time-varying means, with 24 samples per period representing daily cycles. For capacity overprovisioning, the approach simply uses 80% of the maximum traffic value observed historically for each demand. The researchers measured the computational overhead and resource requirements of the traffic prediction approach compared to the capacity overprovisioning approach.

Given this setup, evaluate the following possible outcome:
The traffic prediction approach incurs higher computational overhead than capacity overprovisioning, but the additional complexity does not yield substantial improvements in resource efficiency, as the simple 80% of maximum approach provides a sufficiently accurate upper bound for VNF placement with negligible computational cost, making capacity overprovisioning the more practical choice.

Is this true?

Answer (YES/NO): NO